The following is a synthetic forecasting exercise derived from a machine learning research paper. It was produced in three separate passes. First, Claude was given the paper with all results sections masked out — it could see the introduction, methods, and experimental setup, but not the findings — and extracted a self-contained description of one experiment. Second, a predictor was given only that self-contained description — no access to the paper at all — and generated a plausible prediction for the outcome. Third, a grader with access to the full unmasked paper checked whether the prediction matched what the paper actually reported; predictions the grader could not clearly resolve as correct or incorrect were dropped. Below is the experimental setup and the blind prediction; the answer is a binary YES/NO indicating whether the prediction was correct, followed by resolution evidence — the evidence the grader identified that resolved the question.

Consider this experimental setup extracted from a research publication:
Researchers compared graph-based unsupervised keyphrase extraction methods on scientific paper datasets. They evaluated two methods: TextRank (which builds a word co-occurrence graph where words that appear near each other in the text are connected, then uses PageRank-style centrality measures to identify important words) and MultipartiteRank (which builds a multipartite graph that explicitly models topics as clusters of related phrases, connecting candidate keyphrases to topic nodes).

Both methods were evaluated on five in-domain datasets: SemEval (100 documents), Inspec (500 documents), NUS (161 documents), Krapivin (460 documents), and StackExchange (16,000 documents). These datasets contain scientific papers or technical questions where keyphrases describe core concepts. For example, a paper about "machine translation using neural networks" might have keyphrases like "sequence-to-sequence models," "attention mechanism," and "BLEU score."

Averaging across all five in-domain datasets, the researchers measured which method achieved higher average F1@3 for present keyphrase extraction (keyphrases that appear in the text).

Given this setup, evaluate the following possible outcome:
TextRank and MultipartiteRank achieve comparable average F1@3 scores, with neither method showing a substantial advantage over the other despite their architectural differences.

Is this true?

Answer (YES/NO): NO